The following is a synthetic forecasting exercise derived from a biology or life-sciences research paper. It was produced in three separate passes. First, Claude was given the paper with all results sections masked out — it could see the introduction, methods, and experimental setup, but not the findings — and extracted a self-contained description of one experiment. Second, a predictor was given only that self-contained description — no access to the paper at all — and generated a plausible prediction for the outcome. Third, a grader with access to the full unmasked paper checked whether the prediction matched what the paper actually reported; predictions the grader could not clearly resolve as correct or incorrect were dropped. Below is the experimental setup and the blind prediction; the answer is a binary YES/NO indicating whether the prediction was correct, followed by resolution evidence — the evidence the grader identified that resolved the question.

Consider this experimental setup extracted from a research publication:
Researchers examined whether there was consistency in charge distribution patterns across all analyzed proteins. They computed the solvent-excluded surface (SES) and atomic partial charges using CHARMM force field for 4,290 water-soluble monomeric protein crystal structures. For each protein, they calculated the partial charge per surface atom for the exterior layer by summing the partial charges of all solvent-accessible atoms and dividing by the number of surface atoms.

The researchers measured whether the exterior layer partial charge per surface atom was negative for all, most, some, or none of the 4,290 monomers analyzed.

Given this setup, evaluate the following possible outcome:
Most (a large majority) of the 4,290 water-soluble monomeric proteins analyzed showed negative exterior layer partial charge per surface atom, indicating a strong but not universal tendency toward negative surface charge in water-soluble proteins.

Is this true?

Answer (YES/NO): NO